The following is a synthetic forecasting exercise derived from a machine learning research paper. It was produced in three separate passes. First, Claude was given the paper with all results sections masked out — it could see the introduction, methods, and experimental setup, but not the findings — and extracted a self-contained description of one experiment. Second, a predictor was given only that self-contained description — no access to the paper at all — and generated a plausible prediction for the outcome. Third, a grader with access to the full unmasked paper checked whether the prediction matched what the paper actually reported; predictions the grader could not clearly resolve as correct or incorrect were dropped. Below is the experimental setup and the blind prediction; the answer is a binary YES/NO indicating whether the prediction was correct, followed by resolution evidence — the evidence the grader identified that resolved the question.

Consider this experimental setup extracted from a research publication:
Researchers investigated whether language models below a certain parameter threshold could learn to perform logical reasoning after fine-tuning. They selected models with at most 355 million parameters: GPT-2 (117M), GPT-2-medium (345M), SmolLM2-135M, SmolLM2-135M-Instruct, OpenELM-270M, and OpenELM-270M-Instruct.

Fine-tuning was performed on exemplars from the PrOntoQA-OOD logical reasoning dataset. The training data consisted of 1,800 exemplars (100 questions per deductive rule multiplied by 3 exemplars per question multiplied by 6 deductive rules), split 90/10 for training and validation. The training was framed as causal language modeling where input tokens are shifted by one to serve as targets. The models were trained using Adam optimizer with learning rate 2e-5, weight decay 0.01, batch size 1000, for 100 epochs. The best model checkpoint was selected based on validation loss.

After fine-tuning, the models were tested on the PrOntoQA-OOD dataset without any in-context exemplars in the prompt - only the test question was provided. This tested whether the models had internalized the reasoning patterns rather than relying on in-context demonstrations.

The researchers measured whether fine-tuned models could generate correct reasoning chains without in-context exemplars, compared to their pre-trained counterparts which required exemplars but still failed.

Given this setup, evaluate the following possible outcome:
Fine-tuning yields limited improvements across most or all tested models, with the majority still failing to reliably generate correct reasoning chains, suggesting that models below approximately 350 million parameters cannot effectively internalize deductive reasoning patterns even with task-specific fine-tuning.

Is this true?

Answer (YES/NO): NO